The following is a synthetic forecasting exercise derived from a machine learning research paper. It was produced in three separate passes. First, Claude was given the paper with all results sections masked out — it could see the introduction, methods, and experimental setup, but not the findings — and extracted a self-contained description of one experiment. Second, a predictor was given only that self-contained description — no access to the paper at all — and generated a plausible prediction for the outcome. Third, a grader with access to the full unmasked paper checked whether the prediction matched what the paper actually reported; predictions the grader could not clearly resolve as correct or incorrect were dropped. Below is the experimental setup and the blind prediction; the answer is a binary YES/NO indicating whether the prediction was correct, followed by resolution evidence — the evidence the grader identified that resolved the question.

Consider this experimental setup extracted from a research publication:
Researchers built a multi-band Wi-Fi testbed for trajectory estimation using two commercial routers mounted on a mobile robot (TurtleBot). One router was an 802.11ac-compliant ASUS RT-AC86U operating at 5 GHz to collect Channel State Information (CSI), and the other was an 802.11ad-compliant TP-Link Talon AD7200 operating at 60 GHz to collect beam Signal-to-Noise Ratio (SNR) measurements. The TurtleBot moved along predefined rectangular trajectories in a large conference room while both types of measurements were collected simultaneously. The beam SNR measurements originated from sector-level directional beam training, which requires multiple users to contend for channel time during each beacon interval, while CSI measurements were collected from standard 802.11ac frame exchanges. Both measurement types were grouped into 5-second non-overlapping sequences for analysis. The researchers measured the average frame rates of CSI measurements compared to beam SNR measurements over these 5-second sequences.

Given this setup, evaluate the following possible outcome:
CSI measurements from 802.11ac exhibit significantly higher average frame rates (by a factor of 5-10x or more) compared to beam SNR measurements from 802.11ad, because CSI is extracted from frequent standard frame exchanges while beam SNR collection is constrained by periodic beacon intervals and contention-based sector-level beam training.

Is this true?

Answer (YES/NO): NO